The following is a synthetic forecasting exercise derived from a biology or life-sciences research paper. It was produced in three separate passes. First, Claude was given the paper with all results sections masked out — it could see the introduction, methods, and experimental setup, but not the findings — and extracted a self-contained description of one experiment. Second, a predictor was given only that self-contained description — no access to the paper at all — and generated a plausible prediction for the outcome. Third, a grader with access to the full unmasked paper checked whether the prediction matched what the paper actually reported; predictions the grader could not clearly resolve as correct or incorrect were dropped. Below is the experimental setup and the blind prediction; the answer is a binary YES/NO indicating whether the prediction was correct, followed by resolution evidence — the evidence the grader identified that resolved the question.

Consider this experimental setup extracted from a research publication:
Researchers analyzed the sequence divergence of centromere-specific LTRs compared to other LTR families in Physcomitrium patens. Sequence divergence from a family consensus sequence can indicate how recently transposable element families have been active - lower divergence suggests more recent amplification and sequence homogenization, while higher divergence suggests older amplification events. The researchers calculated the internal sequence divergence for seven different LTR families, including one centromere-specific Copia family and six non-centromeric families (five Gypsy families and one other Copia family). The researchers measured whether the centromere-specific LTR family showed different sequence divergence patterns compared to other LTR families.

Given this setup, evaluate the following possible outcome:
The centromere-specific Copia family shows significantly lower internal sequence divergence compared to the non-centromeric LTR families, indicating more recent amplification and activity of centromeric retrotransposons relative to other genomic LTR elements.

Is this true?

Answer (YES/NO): YES